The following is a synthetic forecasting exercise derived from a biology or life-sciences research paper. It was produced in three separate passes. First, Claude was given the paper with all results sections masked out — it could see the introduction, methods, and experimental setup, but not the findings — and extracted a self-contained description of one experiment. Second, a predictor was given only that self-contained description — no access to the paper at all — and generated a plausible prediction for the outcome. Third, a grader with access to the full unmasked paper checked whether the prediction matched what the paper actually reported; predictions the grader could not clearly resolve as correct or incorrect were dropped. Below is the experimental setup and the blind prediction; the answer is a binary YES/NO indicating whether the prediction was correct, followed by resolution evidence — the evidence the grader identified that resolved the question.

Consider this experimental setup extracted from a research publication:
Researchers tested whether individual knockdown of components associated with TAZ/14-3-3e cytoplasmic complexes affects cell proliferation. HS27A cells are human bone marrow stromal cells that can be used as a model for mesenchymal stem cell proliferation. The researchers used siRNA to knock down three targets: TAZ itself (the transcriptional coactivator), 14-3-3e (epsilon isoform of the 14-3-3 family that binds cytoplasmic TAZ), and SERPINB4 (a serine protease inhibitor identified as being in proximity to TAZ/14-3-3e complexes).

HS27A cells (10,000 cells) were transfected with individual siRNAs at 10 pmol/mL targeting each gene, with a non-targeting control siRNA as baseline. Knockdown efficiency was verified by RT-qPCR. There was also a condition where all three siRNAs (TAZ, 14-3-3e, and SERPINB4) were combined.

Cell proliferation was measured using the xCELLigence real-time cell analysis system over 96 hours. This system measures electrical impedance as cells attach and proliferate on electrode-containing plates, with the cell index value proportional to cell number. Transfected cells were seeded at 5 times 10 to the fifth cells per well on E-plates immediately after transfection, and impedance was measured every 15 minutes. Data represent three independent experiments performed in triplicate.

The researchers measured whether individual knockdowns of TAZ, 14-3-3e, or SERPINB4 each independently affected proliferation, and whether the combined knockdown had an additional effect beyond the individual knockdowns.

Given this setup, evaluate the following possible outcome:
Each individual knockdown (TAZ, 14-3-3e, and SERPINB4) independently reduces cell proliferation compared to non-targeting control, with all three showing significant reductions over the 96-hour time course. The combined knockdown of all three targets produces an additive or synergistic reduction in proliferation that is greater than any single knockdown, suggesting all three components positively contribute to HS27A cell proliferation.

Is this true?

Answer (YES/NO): NO